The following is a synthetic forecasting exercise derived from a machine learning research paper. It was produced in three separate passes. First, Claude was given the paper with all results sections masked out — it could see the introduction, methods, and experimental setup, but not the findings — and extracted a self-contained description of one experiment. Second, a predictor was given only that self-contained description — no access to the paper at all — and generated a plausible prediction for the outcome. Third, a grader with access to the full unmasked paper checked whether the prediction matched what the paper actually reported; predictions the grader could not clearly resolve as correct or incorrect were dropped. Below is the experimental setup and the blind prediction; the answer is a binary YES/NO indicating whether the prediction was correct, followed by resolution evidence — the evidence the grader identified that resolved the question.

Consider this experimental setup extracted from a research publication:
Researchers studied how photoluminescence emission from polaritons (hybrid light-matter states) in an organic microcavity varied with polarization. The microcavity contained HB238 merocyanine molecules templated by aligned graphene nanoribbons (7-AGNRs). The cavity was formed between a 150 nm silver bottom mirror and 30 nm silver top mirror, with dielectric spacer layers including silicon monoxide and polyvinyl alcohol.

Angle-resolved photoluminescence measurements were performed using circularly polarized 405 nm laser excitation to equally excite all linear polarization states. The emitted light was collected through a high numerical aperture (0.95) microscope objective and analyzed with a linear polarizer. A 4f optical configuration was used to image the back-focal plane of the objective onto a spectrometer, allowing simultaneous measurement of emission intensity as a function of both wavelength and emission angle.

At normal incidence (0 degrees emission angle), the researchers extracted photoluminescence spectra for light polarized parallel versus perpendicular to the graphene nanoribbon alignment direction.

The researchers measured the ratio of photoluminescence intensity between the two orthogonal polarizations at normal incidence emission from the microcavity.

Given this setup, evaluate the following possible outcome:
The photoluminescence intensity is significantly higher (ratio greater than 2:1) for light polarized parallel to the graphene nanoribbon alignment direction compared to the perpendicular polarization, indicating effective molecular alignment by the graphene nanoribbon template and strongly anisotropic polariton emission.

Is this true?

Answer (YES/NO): YES